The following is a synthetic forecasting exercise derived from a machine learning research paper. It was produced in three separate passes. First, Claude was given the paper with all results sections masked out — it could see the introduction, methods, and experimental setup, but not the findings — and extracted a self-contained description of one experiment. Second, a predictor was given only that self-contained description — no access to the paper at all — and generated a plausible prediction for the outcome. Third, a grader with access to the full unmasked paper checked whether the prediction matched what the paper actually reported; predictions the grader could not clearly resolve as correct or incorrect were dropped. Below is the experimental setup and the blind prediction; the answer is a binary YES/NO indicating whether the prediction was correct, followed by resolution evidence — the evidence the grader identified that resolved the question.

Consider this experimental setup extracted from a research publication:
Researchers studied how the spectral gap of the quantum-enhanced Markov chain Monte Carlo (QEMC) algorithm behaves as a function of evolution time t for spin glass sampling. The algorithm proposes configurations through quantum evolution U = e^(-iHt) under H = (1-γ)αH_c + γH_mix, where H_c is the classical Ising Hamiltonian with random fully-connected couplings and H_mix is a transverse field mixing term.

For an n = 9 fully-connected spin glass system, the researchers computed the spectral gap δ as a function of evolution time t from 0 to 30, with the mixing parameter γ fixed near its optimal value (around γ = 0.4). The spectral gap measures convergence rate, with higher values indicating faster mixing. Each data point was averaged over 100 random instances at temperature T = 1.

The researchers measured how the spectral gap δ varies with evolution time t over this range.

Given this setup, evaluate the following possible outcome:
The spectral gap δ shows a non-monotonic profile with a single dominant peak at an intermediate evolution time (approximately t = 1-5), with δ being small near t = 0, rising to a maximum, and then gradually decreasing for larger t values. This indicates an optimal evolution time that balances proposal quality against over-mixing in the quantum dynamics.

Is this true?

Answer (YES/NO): NO